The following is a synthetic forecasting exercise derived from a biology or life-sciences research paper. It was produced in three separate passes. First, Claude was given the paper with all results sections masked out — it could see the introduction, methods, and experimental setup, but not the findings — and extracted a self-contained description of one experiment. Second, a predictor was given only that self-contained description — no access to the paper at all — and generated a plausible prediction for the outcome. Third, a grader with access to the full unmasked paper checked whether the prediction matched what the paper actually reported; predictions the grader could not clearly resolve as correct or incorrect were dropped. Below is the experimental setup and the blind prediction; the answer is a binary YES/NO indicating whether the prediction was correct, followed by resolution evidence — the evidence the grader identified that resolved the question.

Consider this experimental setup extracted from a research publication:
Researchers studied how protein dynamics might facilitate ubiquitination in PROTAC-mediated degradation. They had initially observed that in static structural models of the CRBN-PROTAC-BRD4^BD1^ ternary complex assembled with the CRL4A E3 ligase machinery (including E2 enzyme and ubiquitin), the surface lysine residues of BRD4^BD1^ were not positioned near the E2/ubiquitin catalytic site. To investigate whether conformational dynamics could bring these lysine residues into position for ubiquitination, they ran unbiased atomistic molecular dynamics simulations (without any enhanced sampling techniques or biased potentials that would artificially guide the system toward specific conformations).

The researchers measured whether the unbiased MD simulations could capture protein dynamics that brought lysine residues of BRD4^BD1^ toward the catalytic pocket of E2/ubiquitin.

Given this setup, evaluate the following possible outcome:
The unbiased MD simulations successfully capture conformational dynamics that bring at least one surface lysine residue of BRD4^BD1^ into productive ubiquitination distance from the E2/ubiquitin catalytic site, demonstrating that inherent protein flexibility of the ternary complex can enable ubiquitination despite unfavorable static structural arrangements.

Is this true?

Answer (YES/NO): YES